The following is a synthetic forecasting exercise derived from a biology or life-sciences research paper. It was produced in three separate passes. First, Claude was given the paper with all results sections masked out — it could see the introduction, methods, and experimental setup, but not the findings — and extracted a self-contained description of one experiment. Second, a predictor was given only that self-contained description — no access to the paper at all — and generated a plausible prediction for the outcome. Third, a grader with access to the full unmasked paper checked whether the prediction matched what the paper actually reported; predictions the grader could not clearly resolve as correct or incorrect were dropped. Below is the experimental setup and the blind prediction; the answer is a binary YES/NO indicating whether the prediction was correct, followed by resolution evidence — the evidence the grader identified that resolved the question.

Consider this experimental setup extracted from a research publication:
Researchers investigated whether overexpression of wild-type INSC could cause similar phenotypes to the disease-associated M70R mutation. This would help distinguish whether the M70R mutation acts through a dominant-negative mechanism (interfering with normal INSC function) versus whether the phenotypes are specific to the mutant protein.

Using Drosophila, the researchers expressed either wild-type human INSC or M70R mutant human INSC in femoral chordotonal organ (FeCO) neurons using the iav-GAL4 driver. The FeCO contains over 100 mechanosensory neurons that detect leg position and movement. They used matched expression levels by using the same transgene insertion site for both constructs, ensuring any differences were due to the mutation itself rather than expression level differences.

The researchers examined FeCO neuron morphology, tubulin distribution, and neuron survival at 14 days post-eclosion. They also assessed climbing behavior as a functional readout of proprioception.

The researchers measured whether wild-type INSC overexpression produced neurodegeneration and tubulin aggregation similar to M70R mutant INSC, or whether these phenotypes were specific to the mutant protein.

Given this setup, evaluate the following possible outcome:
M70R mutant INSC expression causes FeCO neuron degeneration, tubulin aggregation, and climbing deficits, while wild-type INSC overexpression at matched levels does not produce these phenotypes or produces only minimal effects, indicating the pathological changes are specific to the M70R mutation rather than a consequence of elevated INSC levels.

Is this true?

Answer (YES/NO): YES